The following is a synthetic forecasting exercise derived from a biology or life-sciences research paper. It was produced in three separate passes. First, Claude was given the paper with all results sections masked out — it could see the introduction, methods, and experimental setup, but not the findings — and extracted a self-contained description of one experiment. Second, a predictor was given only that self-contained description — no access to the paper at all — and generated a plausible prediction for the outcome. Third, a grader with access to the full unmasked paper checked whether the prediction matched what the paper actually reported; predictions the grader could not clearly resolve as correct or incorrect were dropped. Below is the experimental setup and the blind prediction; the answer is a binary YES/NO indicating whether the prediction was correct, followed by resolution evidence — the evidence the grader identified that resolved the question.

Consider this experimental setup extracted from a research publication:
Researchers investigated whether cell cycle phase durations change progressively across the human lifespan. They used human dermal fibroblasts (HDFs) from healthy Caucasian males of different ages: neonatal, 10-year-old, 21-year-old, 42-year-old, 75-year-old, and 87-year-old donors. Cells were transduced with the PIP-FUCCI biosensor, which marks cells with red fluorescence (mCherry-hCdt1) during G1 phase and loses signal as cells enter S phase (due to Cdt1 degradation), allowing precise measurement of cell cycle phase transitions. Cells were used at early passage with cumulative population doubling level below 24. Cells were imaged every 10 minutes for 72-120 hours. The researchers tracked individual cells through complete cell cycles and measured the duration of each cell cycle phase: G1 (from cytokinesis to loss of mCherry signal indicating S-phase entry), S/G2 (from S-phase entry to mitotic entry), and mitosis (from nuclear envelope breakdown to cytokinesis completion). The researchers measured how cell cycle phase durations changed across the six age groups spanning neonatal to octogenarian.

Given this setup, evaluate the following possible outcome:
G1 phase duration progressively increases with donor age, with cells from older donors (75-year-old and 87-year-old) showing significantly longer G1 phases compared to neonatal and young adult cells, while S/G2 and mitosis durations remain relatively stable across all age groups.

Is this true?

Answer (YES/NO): NO